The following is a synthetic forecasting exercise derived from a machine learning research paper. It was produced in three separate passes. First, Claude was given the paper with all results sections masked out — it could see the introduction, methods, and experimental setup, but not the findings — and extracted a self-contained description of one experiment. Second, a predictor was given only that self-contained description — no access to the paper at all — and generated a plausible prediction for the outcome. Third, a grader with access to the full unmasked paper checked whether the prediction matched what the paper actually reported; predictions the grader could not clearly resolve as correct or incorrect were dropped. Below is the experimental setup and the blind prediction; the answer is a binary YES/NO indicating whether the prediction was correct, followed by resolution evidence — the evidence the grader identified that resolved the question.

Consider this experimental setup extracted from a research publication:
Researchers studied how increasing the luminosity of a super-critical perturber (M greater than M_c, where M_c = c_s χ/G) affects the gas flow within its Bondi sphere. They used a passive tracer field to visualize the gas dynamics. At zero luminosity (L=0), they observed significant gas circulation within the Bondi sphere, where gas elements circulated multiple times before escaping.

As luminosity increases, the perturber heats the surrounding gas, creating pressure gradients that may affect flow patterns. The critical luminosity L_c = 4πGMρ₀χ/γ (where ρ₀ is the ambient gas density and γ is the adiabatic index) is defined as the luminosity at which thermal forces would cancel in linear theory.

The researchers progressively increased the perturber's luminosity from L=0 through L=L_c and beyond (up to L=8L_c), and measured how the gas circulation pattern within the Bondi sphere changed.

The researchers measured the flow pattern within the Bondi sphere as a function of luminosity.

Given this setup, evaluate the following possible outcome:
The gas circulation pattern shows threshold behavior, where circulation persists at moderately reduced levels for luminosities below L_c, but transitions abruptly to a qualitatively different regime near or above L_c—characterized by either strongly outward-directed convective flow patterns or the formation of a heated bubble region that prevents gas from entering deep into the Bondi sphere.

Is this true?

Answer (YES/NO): NO